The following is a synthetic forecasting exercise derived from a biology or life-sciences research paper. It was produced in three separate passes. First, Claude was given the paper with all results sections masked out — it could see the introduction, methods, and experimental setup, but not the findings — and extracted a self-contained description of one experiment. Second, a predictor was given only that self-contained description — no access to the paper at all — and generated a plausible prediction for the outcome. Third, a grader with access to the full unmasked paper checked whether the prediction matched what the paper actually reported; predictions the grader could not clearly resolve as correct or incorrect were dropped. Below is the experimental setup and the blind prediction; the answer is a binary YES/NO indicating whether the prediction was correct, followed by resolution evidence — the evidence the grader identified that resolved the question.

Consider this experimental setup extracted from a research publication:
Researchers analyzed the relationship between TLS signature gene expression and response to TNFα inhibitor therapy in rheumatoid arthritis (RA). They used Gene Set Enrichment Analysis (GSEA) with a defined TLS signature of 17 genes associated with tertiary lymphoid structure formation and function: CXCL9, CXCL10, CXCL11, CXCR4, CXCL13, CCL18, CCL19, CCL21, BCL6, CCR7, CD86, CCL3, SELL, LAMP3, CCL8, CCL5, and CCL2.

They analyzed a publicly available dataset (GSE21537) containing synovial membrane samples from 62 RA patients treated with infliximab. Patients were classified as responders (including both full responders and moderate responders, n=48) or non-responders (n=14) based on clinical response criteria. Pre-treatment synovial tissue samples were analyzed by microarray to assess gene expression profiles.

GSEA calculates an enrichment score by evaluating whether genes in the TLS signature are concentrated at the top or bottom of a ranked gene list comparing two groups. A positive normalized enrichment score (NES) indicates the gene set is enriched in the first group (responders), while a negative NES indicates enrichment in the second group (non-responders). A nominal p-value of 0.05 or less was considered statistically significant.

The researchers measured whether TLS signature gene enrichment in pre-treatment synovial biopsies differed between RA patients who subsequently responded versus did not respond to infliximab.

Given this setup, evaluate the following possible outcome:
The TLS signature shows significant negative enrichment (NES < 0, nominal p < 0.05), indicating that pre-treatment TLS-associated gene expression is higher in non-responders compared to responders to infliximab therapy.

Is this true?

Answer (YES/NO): YES